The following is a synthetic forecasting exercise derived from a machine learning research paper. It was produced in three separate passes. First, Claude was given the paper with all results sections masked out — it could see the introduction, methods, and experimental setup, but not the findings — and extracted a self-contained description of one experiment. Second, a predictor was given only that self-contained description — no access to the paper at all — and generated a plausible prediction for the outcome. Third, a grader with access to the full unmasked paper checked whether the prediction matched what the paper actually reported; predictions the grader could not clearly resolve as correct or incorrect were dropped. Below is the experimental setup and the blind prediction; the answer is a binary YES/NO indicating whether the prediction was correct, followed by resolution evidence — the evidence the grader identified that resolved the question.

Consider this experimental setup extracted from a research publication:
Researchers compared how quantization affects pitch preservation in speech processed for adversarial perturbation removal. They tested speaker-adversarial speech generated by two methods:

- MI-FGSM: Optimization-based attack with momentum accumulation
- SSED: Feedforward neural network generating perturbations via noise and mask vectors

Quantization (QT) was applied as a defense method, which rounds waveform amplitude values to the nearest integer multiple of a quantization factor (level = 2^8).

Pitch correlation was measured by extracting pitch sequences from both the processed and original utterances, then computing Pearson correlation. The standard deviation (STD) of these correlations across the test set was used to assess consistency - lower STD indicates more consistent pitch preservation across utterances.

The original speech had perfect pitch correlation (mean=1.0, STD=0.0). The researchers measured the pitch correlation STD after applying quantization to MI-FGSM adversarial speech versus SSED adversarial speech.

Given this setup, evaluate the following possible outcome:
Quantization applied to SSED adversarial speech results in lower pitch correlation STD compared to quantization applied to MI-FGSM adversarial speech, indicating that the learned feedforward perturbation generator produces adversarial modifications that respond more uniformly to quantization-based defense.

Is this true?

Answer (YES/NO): NO